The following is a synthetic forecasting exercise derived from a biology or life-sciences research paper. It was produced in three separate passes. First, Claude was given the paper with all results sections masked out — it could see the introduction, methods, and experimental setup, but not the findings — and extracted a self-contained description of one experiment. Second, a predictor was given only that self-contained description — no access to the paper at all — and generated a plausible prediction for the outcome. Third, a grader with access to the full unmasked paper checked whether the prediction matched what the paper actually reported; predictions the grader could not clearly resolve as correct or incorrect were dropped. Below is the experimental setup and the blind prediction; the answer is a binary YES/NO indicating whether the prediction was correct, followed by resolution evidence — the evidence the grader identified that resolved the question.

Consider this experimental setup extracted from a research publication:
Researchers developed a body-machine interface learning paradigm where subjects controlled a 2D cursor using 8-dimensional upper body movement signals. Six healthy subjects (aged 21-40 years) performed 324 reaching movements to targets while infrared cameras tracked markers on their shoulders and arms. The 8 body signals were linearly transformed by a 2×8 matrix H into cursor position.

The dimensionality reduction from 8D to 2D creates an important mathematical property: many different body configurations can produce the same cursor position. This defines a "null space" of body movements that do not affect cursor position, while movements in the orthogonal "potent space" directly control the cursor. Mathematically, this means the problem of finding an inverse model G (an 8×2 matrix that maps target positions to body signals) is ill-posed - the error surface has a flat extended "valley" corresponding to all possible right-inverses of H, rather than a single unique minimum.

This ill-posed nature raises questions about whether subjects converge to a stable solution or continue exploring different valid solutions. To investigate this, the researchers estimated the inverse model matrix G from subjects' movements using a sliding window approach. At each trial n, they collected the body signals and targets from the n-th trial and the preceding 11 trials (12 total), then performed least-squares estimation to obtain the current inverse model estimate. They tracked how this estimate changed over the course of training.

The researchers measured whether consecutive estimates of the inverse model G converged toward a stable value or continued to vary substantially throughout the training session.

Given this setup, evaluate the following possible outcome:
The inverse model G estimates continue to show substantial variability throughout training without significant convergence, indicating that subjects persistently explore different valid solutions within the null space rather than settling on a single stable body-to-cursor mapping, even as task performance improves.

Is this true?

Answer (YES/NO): NO